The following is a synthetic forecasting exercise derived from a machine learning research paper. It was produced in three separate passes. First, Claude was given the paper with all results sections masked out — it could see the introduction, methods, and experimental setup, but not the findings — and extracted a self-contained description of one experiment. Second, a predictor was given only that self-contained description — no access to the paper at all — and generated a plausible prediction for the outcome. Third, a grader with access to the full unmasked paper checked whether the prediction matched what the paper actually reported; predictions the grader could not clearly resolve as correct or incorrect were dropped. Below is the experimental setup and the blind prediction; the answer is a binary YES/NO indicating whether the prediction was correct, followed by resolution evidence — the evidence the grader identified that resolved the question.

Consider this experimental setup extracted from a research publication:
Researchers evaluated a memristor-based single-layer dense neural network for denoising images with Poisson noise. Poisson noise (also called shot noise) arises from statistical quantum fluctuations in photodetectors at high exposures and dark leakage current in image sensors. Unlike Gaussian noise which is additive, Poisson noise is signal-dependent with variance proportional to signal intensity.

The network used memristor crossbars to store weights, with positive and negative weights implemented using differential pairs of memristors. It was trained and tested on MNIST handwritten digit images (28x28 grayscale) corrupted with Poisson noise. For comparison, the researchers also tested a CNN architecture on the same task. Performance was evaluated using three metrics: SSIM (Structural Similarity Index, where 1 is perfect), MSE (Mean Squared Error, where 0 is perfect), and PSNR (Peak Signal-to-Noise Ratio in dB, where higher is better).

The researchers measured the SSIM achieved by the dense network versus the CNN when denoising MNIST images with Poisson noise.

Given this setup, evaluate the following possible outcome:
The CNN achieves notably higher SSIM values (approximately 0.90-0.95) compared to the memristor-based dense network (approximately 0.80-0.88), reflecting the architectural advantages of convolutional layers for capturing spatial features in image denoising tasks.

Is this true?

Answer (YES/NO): NO